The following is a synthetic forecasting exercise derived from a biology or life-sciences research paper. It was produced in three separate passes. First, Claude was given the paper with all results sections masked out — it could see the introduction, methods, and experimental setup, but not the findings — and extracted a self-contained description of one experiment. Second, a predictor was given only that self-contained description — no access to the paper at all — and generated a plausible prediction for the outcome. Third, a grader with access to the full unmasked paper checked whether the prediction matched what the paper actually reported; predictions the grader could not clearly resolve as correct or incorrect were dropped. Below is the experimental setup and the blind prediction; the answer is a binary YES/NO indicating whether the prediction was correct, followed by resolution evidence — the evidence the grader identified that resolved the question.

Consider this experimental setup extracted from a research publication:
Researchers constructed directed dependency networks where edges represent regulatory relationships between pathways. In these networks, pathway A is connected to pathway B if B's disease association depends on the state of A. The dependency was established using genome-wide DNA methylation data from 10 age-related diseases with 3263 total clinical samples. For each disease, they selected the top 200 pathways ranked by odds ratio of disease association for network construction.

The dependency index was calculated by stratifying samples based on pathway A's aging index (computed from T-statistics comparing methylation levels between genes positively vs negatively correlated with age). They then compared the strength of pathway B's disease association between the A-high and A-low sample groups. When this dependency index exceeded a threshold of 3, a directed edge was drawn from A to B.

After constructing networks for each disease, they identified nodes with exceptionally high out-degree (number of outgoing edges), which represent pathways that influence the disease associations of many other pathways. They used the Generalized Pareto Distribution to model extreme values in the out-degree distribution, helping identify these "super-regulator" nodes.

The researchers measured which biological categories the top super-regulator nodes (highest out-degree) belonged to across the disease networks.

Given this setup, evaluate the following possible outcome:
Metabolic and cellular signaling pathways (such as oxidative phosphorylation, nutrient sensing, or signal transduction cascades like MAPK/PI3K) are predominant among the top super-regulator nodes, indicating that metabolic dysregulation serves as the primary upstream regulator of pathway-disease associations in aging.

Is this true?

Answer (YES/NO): NO